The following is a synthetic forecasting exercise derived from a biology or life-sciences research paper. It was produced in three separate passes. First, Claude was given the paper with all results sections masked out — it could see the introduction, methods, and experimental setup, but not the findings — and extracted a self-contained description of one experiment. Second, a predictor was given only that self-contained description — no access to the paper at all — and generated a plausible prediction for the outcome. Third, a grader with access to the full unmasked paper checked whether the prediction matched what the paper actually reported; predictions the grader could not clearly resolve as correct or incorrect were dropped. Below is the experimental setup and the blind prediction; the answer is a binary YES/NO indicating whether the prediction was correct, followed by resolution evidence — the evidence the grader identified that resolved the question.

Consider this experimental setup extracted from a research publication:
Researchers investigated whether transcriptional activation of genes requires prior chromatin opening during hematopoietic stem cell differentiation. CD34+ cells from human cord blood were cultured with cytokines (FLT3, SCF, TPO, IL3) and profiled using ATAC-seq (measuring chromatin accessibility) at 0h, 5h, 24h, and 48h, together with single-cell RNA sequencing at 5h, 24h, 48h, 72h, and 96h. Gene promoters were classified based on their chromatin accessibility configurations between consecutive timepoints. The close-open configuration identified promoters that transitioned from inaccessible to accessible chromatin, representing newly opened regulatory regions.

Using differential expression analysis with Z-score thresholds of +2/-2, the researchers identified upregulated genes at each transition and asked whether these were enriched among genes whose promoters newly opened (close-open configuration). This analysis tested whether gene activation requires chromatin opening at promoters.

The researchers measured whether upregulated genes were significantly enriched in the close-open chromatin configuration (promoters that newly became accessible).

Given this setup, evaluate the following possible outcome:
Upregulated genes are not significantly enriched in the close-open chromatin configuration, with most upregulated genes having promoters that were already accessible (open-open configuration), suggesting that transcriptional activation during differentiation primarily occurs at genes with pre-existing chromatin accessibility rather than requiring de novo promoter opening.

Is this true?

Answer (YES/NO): YES